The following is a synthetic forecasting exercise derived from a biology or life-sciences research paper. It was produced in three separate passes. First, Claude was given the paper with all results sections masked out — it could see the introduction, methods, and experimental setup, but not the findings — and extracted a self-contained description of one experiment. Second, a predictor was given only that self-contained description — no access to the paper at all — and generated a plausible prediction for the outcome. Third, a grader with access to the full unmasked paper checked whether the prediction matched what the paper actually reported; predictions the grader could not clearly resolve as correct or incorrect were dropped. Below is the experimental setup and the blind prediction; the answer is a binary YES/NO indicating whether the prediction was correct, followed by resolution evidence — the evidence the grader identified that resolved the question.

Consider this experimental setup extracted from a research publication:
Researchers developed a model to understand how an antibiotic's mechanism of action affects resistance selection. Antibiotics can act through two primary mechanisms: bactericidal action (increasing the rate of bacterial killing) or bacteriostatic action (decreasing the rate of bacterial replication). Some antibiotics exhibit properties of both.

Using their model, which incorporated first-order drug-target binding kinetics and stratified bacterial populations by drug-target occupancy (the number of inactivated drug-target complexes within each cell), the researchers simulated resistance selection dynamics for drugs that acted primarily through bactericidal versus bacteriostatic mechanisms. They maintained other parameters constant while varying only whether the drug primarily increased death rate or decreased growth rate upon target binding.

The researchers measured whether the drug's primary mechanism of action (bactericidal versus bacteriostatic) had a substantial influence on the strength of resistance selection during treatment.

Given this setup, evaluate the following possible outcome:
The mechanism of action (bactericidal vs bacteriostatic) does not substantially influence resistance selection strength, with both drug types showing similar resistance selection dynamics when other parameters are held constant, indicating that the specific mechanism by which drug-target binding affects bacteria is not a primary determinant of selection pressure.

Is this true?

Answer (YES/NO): YES